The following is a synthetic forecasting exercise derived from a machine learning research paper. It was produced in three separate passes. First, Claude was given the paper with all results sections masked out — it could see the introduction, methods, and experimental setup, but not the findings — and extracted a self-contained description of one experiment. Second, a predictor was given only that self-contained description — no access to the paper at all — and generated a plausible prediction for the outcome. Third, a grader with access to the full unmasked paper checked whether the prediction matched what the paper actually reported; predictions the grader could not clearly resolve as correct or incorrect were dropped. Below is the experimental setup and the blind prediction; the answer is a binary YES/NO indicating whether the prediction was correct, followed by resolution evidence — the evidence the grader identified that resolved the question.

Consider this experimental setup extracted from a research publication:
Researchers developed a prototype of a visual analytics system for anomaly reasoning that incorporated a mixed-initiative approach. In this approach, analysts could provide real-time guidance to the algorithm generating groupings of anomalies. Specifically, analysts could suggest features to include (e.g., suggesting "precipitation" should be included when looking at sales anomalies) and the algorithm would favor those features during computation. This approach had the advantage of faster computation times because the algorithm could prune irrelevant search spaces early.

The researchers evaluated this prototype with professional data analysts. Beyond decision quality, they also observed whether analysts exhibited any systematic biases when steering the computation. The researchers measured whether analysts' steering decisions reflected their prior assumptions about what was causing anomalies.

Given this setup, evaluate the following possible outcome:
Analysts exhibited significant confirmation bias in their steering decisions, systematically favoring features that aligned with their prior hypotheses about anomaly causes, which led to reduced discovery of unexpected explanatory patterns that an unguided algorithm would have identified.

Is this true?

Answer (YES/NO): NO